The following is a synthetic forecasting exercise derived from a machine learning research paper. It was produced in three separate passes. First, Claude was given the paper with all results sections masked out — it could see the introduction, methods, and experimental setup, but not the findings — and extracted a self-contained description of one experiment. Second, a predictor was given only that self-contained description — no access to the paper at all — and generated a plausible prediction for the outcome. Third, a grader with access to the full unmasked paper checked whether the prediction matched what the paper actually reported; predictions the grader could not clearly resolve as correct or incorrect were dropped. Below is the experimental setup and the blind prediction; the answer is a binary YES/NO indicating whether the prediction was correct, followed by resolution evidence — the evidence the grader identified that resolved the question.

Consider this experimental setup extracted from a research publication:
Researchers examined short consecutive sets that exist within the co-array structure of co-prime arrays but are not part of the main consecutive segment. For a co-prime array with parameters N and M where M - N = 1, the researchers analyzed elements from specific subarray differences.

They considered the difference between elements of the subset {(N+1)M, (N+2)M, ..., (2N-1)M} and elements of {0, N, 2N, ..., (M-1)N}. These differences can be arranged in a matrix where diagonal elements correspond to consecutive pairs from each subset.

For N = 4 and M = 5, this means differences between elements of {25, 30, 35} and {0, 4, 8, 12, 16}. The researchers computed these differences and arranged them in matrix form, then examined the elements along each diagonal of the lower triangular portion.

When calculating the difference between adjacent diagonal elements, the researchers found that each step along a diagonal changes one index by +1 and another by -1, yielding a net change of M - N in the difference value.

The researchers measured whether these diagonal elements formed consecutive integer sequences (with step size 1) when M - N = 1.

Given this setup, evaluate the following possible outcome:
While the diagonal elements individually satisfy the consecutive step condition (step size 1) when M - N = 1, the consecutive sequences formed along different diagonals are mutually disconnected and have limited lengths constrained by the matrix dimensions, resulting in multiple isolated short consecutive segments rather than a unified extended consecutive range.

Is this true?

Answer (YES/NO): NO